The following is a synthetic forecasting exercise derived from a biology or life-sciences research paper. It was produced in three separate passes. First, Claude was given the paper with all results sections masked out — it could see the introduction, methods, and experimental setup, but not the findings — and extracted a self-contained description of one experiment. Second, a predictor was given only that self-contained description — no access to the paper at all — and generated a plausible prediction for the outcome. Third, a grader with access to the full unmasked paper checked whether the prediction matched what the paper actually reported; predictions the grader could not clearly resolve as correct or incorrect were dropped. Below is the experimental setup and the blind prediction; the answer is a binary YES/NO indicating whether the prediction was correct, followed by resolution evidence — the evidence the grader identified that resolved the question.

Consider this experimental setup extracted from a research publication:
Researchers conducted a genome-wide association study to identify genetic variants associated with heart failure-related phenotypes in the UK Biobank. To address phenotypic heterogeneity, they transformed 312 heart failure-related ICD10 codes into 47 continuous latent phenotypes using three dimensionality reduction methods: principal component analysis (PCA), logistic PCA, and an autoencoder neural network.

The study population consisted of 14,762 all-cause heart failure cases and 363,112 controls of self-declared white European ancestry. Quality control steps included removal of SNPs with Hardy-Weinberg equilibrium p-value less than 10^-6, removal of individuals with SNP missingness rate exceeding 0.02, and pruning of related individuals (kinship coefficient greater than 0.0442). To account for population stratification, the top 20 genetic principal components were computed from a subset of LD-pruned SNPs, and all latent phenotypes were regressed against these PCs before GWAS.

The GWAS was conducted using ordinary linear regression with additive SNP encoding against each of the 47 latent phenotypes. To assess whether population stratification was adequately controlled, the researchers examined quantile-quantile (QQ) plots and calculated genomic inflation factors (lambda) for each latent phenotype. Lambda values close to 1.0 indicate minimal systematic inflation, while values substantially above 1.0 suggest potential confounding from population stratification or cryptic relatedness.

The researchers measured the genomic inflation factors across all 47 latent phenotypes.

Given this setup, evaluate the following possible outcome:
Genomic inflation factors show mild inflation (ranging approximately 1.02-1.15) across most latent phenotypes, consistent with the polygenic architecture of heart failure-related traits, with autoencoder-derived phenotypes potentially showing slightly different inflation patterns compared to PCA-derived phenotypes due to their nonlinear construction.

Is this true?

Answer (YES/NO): NO